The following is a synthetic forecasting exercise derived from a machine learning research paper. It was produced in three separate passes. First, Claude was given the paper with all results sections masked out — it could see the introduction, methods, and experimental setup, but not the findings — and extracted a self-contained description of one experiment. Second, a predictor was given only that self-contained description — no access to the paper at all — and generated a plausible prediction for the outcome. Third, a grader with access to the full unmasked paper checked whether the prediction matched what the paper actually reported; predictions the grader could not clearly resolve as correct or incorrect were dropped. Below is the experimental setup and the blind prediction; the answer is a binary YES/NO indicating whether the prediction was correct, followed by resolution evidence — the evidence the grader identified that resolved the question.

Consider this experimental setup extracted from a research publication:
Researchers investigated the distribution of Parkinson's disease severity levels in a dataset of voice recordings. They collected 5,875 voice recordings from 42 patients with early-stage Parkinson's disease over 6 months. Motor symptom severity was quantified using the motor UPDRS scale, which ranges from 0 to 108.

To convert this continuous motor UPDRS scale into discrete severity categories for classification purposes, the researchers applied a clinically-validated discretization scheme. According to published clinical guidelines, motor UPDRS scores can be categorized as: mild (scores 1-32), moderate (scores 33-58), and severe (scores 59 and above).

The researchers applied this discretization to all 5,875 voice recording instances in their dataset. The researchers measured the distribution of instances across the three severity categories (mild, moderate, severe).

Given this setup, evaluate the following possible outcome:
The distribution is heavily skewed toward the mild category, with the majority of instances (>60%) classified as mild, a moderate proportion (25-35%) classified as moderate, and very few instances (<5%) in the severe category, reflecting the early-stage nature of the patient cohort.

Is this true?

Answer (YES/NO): NO